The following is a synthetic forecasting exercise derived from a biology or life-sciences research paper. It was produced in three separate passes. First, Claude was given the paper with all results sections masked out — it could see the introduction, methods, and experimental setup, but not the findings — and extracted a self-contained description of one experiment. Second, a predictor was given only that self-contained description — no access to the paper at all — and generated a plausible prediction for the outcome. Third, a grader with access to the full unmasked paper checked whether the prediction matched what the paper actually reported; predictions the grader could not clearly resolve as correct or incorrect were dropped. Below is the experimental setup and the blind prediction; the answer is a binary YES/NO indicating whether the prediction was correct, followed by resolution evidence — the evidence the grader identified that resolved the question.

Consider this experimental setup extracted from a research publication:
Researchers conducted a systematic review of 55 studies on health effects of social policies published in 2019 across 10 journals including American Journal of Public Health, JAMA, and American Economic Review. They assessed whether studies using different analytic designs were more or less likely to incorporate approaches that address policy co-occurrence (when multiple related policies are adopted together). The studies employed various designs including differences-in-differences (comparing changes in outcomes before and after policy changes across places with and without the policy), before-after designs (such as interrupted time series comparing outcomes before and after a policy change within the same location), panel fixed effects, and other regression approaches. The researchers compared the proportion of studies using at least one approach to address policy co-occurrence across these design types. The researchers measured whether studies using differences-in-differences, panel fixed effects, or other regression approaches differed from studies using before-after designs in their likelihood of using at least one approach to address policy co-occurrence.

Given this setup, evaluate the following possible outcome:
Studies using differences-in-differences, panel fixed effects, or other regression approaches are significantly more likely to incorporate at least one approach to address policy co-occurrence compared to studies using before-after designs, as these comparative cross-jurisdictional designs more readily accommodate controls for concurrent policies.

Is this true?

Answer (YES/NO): YES